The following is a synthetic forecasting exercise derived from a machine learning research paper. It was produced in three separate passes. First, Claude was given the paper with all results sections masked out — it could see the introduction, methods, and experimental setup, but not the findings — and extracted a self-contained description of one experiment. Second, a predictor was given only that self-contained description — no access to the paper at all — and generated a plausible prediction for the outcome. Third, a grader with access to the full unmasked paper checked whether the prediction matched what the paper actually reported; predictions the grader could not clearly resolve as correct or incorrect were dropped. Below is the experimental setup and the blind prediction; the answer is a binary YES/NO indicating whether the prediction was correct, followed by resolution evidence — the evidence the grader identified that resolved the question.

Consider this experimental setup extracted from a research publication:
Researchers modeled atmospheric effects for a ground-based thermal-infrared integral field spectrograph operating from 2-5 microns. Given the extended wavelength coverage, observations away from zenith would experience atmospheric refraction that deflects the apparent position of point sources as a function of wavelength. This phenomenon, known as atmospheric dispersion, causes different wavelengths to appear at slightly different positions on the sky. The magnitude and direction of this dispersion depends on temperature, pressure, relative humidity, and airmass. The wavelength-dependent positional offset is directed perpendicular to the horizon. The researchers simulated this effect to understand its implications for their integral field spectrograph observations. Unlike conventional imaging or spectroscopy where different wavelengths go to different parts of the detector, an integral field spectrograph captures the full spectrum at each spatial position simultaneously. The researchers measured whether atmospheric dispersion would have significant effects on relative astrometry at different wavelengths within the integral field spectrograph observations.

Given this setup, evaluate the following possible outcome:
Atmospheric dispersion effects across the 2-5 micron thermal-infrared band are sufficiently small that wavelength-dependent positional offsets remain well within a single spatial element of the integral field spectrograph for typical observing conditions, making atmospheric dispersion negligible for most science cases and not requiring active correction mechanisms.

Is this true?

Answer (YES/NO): NO